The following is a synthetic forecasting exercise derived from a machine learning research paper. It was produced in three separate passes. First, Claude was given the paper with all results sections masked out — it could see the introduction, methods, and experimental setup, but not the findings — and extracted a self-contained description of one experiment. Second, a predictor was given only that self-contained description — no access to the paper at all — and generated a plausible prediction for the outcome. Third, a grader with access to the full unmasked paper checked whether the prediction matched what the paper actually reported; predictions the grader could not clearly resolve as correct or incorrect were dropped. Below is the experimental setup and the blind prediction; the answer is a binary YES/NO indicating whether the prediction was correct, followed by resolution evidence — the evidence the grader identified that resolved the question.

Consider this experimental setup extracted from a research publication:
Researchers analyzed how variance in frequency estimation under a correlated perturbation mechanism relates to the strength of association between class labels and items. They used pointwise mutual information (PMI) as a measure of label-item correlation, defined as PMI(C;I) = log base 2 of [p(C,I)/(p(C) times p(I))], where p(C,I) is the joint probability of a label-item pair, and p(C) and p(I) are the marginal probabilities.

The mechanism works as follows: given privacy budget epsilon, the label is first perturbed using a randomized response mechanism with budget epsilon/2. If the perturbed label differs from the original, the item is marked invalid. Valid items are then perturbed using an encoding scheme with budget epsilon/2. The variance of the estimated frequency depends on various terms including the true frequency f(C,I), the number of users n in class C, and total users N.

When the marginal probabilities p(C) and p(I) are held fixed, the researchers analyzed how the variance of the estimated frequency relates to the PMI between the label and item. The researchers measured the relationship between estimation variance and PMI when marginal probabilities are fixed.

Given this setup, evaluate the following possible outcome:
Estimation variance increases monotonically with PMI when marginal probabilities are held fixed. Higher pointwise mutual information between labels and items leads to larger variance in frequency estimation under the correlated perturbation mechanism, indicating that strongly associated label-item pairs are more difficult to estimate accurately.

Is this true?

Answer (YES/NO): NO